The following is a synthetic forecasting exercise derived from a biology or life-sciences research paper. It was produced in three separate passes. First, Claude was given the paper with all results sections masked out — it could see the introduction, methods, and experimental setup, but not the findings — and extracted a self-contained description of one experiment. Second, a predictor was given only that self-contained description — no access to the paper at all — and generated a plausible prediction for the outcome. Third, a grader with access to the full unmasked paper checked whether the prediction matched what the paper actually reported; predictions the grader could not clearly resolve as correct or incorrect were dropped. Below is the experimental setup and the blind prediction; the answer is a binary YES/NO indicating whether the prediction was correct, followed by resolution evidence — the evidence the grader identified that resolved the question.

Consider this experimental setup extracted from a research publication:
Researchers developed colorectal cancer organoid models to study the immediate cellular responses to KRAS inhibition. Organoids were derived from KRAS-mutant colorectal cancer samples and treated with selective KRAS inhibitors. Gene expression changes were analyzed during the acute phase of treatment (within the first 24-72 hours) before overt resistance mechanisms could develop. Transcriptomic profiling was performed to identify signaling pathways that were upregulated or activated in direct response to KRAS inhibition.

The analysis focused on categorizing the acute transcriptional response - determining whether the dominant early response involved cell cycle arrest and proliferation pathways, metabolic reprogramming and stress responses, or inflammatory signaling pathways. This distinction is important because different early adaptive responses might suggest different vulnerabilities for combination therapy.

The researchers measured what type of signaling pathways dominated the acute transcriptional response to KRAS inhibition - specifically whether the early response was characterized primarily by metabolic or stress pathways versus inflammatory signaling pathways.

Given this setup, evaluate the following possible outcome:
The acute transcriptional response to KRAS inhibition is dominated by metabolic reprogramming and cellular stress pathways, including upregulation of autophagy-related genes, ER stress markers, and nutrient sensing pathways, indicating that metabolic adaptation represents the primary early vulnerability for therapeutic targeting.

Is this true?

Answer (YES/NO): NO